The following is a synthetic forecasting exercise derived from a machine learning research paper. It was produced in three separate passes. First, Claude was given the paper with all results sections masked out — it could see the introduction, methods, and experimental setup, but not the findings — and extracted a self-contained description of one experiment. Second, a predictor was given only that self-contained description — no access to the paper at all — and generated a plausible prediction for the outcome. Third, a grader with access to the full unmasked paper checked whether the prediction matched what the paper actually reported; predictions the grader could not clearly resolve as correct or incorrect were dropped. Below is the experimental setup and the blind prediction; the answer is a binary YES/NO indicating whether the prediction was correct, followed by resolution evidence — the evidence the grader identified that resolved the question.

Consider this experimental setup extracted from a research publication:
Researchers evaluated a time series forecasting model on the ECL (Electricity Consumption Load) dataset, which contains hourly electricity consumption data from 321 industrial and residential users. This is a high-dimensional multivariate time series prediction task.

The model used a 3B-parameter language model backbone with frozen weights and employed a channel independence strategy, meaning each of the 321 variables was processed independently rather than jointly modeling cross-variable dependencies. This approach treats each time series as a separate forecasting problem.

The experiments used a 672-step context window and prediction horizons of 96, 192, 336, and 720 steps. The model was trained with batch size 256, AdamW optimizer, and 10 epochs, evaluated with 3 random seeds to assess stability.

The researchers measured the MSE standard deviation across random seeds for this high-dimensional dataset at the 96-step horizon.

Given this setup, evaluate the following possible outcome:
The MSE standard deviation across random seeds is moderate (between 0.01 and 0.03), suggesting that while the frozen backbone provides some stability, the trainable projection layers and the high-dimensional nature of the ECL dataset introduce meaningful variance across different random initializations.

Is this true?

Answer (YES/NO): NO